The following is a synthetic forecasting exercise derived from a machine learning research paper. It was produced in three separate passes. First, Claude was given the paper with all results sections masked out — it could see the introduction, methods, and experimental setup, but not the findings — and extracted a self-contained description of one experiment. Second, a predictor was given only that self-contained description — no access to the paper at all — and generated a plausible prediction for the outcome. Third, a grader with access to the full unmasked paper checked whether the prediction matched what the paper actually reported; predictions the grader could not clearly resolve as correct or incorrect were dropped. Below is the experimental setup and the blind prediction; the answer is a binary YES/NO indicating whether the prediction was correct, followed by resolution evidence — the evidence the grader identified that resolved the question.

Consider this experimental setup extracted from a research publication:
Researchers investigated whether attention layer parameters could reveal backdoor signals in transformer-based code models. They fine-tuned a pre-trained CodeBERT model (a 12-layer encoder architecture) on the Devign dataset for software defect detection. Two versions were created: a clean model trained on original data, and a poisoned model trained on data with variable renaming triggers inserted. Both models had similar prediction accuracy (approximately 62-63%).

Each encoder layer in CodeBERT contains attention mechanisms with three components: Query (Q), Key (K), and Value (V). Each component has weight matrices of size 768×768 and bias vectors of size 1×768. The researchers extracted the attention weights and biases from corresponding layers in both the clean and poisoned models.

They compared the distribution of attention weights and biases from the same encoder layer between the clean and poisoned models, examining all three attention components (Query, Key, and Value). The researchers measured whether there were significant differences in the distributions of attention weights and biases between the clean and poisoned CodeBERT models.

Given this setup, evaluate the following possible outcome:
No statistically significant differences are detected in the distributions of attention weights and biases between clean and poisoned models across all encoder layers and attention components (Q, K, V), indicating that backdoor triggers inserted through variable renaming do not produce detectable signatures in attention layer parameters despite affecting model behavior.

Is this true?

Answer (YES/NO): YES